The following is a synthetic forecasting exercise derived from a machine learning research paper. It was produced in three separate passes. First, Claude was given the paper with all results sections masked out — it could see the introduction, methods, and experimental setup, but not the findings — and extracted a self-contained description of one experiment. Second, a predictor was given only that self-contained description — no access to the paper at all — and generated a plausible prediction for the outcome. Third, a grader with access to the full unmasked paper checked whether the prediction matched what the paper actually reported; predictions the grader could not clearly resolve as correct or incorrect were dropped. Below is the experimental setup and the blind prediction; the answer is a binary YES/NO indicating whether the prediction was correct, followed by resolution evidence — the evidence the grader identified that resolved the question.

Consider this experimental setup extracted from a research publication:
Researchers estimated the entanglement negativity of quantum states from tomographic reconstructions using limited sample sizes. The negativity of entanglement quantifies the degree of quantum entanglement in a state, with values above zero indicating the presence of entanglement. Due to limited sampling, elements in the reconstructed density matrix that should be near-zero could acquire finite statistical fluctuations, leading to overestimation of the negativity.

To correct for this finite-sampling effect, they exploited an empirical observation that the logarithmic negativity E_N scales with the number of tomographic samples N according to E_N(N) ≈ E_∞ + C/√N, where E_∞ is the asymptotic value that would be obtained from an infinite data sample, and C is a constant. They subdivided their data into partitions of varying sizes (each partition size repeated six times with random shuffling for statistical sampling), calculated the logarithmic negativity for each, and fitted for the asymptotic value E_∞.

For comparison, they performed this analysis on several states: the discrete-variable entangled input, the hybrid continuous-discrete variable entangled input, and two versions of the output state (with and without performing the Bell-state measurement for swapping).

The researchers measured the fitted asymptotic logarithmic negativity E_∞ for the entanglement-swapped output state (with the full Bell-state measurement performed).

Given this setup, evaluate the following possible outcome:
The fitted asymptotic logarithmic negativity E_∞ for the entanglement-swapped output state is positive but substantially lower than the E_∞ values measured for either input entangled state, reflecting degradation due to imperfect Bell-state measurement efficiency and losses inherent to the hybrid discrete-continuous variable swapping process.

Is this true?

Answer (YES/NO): YES